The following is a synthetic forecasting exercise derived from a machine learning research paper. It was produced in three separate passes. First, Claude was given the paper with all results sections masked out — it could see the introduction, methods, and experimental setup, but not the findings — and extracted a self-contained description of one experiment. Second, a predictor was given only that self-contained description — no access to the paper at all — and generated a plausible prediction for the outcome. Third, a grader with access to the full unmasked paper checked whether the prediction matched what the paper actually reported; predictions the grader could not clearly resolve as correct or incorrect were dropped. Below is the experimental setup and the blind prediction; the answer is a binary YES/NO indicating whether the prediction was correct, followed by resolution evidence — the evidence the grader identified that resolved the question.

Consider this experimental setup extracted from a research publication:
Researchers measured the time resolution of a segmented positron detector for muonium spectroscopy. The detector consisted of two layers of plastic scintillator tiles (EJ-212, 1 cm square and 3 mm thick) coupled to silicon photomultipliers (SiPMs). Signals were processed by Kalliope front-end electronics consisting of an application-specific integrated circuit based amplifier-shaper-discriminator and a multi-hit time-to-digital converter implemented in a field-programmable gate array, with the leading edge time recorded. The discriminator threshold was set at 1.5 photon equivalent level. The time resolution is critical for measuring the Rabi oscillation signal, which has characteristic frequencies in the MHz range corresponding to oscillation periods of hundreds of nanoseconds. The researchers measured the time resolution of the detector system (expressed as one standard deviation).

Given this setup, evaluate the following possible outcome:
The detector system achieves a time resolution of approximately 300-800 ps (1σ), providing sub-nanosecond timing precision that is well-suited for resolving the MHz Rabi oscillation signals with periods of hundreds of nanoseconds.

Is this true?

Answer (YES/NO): NO